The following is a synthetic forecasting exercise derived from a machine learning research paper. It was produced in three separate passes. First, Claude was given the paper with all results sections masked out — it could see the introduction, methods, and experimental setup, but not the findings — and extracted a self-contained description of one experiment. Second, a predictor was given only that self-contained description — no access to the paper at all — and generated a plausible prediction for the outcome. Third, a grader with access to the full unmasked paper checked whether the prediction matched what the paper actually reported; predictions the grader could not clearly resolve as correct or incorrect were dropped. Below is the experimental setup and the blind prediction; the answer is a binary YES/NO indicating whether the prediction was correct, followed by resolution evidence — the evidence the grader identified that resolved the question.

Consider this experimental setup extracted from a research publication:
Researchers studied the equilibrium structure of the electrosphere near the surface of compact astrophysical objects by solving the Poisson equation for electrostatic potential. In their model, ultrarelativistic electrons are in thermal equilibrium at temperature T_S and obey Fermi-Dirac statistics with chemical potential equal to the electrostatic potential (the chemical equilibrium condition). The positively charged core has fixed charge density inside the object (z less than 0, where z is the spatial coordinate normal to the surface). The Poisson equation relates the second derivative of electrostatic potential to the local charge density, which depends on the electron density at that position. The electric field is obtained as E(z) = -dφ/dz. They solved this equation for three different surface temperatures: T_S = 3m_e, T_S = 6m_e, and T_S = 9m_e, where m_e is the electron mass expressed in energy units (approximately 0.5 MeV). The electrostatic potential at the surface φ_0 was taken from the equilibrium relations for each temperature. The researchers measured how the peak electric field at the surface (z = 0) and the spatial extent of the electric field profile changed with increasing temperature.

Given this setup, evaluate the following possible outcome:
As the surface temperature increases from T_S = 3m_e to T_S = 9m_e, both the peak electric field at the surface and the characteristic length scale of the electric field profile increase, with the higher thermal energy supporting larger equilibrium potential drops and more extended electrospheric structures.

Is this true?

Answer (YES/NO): YES